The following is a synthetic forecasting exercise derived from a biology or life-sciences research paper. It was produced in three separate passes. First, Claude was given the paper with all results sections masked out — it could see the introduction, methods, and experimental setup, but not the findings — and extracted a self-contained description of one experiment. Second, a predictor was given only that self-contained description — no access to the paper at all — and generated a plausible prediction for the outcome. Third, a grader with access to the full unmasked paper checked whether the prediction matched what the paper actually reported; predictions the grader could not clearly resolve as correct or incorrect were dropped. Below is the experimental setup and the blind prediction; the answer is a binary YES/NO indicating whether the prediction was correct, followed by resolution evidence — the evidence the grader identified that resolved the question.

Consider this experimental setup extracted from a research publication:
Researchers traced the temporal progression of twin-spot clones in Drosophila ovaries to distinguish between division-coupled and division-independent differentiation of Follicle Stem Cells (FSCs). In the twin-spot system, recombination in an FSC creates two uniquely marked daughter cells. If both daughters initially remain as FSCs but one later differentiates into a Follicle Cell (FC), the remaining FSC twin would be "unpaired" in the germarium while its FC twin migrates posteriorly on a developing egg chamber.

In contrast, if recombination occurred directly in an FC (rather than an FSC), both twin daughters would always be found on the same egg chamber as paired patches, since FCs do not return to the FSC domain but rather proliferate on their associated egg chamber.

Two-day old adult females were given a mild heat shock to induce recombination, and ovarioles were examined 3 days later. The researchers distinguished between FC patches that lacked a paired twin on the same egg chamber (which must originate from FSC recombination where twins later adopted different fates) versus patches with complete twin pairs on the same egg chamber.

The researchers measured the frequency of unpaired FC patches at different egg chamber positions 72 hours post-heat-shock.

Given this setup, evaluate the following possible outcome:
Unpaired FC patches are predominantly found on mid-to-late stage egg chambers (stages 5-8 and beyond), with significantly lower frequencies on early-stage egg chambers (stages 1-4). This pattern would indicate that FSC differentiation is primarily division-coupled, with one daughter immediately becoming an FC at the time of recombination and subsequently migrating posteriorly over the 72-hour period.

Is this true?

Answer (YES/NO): NO